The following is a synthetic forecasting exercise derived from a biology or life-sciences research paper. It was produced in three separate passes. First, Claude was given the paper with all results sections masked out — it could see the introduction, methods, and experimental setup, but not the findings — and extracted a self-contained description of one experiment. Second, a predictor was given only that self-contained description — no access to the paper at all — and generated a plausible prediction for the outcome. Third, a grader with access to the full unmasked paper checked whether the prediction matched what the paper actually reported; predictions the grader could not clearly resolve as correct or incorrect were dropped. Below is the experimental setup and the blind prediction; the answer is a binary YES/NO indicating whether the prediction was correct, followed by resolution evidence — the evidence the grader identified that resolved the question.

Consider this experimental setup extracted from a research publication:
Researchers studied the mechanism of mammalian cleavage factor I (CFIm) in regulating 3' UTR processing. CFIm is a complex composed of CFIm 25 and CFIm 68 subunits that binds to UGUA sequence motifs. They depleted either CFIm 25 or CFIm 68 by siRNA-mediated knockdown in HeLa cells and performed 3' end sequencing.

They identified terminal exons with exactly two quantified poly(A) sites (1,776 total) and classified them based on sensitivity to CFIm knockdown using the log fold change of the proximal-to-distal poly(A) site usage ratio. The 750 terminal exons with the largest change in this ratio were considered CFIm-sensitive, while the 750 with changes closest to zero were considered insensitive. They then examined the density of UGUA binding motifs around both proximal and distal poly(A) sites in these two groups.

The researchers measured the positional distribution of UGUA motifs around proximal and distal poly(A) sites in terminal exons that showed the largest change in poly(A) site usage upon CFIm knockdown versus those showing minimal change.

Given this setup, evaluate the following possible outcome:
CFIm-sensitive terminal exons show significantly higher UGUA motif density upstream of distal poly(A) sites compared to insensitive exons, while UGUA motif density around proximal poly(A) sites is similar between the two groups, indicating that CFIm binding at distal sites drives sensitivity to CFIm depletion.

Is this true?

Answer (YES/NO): YES